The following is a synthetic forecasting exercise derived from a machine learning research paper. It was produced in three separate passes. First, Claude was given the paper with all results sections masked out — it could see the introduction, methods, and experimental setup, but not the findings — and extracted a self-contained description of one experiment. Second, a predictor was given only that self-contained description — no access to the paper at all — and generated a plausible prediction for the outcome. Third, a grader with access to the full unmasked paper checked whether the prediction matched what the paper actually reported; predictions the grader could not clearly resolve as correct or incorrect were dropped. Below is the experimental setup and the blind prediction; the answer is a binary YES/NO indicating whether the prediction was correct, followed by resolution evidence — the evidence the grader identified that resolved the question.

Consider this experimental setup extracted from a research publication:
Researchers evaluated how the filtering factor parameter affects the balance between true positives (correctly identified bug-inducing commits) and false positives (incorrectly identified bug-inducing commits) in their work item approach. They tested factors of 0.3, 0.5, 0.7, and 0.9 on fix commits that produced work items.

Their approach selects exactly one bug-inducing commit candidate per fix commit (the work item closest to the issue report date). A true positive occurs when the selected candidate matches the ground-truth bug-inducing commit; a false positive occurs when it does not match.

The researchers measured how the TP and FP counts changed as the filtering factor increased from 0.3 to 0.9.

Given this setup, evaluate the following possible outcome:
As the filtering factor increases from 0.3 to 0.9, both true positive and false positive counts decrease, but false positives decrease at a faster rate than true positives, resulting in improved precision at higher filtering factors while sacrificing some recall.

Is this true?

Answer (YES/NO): NO